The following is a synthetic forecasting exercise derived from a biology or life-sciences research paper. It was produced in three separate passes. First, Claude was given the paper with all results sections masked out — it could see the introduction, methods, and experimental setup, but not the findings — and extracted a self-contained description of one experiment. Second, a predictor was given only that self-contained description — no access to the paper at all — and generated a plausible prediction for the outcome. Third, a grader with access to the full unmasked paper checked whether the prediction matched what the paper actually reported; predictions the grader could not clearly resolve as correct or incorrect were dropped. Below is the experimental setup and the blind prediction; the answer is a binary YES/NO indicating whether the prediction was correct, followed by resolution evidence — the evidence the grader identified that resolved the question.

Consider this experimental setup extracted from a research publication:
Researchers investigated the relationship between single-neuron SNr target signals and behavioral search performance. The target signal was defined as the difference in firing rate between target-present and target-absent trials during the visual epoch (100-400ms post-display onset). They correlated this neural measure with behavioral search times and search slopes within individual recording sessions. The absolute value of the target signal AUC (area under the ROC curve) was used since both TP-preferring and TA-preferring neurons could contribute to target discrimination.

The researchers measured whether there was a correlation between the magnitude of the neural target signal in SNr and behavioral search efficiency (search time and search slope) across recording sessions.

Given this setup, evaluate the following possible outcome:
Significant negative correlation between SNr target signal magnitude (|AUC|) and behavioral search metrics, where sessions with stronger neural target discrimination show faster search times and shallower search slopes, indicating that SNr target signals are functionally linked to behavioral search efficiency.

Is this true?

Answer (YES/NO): YES